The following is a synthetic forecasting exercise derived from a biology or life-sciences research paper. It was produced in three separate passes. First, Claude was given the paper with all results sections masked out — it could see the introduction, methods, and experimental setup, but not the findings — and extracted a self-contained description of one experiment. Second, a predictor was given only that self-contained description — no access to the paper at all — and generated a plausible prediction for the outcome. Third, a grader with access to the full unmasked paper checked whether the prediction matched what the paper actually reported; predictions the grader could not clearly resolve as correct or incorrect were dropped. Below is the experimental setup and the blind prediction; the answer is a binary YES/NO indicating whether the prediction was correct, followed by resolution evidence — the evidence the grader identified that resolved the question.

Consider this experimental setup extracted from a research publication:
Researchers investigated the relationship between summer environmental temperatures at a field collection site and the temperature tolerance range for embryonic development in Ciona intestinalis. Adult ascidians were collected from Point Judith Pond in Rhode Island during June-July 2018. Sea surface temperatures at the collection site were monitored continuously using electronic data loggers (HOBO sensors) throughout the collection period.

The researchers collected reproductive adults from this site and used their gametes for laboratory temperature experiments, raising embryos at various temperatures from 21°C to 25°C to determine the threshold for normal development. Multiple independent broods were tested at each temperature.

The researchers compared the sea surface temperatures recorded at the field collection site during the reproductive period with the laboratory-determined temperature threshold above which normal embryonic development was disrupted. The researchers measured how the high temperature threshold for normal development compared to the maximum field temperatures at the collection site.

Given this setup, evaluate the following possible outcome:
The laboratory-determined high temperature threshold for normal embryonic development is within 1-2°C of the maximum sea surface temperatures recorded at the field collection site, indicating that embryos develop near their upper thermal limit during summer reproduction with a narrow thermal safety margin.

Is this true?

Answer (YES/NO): YES